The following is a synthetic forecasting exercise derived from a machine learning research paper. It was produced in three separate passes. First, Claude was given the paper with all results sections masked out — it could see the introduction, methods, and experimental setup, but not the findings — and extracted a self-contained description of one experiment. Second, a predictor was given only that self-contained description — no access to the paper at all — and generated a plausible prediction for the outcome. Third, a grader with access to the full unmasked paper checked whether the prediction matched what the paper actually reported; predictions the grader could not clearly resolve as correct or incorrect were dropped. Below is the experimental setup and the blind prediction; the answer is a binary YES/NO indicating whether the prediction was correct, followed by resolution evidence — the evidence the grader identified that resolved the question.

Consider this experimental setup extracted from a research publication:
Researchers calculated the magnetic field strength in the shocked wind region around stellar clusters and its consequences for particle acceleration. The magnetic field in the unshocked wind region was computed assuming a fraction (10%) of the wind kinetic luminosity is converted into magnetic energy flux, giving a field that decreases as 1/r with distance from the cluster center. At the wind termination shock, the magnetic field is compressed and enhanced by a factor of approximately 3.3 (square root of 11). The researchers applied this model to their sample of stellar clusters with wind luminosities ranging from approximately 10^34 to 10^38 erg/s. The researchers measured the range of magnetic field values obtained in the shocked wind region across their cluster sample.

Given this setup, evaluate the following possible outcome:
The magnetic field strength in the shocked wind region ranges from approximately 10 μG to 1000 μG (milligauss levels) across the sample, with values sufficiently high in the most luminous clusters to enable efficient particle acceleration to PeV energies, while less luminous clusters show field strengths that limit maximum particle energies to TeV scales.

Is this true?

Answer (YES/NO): NO